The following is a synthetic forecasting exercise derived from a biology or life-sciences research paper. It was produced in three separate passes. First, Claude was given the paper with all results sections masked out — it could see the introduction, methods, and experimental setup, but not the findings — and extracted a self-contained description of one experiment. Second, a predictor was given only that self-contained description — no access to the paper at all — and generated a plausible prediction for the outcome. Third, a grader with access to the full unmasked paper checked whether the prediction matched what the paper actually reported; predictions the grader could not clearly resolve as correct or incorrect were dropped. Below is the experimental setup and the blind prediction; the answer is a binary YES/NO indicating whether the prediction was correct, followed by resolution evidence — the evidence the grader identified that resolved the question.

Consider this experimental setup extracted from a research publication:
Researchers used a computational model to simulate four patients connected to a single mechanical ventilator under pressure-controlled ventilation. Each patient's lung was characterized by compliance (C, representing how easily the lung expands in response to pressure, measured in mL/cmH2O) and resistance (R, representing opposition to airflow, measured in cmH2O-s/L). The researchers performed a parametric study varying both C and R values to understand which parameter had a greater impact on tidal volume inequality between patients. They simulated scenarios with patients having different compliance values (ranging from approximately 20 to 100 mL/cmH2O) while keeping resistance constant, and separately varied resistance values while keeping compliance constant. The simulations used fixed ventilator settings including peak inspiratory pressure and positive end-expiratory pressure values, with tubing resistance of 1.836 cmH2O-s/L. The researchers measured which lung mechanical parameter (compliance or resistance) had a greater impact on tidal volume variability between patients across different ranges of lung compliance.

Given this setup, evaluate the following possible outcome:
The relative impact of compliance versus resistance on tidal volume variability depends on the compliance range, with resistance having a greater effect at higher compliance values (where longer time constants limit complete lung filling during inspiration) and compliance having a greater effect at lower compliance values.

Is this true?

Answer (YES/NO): NO